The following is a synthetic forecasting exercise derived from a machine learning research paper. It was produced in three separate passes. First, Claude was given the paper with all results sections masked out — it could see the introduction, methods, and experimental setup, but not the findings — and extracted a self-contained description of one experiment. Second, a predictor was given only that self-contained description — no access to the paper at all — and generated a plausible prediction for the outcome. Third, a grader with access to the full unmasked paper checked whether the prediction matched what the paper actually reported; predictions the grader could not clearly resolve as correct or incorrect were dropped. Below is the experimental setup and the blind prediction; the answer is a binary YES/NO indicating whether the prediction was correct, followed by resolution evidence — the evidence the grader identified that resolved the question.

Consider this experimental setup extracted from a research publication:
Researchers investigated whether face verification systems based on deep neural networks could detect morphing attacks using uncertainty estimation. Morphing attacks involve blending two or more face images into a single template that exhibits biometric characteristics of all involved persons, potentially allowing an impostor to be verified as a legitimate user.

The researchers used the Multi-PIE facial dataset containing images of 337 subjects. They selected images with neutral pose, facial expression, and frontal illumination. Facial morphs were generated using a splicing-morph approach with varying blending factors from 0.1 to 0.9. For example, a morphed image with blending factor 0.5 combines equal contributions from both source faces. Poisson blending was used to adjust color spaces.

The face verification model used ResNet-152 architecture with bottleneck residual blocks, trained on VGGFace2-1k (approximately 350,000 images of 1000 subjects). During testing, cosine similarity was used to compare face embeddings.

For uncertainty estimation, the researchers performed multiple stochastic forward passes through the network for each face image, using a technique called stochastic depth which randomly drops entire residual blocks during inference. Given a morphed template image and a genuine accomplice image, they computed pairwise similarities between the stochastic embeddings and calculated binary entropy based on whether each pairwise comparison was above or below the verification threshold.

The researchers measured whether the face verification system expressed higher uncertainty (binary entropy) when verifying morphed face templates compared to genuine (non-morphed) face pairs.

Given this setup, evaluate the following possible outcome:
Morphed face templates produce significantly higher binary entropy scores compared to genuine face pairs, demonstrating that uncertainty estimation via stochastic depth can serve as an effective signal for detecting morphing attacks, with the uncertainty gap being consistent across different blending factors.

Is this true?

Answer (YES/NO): NO